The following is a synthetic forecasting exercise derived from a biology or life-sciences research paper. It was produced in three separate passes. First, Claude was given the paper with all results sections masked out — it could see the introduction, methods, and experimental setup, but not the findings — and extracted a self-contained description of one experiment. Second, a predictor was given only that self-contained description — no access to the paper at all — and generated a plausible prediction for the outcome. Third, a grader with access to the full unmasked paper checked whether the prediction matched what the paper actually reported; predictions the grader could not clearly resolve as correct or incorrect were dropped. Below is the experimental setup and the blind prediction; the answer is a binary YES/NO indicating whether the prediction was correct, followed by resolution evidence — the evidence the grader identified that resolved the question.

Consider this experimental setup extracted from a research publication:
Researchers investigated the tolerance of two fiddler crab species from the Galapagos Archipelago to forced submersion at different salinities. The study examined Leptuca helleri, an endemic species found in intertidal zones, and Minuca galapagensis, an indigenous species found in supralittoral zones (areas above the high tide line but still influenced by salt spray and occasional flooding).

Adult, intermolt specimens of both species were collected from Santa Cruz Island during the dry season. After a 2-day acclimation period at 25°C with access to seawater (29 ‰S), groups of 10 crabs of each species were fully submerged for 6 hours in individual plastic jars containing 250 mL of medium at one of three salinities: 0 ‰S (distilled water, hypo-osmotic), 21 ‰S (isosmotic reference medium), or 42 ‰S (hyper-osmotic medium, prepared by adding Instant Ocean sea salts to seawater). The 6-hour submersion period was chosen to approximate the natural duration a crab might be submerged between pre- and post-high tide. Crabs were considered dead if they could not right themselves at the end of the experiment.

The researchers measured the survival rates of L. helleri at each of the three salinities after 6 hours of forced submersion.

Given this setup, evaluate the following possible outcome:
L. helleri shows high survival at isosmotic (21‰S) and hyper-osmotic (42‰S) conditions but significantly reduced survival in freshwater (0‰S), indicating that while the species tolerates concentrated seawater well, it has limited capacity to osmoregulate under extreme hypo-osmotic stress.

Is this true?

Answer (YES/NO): NO